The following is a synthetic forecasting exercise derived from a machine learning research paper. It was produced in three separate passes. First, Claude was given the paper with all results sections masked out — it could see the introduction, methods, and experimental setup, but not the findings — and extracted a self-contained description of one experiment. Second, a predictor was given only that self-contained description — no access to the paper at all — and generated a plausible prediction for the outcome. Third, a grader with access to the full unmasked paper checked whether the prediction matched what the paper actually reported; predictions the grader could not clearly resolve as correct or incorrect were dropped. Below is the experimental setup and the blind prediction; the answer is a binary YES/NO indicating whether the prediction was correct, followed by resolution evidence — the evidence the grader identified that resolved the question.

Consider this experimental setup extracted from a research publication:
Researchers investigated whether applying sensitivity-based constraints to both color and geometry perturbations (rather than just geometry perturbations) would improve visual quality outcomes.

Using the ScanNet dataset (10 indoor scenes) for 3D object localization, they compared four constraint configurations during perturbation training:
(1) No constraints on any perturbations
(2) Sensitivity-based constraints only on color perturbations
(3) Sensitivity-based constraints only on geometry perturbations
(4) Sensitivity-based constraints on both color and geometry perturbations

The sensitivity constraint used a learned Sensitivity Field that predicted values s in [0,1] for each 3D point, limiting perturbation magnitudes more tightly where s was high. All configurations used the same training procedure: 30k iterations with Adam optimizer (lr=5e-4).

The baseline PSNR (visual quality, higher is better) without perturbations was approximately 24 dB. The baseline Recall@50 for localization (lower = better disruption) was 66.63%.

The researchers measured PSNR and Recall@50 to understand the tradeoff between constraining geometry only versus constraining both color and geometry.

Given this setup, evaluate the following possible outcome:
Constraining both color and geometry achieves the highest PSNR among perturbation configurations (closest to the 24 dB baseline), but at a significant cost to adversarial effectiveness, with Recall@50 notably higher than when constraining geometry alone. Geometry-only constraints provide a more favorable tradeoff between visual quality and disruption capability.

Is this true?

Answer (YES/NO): YES